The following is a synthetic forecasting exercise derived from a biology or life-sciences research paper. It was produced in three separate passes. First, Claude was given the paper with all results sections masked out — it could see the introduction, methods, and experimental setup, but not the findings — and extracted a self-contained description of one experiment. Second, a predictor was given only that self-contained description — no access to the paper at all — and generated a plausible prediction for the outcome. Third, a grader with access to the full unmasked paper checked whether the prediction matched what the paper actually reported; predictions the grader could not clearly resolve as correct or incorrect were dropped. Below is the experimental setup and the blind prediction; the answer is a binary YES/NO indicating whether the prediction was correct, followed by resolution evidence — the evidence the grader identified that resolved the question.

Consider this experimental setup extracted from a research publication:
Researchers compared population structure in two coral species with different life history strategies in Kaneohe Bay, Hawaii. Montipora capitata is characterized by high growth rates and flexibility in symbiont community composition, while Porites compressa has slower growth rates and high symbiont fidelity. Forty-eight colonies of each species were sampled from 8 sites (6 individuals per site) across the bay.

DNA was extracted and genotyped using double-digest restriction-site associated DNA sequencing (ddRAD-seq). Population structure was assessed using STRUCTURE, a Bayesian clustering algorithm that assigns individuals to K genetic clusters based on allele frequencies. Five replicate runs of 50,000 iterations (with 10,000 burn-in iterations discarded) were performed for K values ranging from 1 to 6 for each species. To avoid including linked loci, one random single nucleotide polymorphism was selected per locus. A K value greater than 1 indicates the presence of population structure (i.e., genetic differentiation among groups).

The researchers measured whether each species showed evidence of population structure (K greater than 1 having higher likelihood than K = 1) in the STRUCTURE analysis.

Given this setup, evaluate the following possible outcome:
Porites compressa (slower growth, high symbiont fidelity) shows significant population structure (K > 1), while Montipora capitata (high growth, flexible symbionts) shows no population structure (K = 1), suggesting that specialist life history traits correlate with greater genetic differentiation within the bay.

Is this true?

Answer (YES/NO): NO